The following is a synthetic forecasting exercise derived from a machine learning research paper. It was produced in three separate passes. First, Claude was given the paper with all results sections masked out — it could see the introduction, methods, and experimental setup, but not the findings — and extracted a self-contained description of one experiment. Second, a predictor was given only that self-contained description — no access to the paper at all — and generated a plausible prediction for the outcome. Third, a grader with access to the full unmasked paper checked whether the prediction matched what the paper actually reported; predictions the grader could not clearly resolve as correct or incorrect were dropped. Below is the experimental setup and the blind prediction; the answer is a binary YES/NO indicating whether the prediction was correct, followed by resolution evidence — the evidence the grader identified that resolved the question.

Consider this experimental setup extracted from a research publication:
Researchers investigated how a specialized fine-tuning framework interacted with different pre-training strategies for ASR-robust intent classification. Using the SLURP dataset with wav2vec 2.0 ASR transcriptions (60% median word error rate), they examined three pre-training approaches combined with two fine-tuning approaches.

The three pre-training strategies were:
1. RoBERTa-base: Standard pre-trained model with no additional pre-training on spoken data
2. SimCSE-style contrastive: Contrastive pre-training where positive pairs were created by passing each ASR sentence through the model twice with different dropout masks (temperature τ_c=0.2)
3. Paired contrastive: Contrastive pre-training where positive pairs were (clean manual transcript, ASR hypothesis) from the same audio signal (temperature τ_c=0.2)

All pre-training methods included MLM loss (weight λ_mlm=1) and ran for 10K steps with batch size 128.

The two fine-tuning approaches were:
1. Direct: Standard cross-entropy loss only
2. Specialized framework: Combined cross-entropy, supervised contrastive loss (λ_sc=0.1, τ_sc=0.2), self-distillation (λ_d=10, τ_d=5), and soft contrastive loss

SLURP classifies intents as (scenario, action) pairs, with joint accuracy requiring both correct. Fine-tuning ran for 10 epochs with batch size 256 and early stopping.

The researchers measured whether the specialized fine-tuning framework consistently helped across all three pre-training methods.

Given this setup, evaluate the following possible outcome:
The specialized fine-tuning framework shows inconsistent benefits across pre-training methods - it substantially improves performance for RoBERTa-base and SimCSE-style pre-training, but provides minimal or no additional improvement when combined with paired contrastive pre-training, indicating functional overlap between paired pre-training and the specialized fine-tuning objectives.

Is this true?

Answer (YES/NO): NO